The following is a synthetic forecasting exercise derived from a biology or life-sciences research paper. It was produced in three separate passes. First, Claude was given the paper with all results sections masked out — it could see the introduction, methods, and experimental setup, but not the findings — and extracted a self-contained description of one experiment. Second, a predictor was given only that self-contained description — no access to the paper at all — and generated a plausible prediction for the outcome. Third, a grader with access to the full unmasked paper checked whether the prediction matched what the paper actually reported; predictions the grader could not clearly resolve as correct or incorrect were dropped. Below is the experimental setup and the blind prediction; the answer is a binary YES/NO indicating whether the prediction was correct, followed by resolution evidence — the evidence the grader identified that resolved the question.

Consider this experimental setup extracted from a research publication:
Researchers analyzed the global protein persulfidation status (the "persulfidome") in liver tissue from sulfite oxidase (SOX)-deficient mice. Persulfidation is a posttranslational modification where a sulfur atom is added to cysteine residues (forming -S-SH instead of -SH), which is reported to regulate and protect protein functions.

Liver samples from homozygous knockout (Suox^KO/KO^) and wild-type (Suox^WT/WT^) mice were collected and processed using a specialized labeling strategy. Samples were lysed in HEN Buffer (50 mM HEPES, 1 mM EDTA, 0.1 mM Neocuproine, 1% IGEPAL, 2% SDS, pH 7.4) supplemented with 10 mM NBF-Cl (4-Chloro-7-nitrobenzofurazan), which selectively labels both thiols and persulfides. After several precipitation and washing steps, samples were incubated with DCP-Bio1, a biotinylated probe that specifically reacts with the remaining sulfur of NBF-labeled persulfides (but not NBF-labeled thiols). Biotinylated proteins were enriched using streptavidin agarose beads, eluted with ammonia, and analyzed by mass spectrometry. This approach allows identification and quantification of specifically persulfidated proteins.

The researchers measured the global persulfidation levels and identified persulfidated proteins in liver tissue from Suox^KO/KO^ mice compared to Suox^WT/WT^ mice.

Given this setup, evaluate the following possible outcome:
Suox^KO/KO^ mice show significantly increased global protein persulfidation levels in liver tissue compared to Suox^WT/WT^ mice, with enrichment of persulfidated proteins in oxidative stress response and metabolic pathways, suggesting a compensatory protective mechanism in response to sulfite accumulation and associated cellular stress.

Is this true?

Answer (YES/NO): NO